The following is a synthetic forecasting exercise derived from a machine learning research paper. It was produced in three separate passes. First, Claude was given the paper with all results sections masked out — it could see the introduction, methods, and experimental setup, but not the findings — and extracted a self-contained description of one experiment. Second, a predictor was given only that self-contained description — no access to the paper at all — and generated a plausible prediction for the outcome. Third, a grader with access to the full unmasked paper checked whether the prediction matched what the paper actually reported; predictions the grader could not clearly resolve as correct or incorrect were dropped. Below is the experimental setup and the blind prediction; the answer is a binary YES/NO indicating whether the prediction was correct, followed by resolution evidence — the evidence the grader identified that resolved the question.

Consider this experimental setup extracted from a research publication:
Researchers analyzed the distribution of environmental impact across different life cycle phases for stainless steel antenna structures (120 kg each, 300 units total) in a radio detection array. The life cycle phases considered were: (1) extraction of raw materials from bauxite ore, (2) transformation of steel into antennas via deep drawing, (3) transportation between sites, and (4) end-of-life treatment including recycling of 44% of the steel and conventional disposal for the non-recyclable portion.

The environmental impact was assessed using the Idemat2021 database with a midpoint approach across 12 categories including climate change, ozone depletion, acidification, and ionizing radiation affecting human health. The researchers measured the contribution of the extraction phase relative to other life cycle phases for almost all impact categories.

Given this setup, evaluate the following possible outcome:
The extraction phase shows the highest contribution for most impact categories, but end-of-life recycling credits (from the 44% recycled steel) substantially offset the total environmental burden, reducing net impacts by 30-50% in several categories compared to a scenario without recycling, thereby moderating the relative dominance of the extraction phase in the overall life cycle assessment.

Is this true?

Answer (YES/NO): NO